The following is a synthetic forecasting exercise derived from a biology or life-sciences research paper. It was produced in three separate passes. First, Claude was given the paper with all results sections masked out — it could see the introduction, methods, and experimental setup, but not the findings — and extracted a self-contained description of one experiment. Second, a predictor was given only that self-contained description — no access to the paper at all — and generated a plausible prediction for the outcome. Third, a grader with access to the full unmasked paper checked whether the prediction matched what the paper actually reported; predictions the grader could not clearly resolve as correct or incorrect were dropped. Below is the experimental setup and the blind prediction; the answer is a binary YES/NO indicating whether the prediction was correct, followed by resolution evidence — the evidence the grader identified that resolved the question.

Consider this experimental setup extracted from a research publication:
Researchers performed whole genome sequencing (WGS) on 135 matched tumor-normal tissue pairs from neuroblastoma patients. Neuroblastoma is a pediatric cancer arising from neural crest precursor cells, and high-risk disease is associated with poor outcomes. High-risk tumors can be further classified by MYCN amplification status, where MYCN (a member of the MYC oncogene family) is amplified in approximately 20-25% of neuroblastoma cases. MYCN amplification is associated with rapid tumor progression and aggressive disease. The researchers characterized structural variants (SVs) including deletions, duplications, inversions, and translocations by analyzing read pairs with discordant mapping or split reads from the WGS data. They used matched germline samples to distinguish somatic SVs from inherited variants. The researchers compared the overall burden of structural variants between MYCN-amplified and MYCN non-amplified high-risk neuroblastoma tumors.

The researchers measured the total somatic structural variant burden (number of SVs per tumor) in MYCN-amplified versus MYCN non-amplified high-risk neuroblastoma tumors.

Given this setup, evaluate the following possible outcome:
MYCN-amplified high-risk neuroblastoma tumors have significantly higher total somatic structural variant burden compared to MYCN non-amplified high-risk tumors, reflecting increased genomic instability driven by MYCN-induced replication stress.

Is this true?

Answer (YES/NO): NO